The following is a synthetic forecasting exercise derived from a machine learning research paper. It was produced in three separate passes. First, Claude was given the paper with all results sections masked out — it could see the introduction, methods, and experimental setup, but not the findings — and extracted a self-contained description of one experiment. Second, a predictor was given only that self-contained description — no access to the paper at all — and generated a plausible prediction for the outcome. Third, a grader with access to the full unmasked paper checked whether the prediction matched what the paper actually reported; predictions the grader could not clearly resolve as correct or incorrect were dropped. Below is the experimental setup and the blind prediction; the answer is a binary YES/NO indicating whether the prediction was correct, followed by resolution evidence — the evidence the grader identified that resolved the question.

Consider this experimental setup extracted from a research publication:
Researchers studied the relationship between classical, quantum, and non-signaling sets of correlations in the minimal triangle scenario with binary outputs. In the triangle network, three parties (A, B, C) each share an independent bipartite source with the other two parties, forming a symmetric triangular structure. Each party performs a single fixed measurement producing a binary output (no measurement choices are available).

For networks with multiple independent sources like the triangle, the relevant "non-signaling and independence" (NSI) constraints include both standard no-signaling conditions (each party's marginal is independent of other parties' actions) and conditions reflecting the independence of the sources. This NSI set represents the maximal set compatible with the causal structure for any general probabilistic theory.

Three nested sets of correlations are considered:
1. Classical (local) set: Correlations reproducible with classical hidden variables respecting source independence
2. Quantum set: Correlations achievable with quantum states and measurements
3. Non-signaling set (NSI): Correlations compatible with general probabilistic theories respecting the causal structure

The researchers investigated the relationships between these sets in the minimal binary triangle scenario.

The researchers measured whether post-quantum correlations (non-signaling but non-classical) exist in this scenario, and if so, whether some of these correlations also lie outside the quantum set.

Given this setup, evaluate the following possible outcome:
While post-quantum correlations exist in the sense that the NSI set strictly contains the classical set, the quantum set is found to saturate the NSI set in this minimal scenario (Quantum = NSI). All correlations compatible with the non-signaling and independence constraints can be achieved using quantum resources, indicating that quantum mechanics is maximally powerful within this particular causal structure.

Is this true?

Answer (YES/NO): NO